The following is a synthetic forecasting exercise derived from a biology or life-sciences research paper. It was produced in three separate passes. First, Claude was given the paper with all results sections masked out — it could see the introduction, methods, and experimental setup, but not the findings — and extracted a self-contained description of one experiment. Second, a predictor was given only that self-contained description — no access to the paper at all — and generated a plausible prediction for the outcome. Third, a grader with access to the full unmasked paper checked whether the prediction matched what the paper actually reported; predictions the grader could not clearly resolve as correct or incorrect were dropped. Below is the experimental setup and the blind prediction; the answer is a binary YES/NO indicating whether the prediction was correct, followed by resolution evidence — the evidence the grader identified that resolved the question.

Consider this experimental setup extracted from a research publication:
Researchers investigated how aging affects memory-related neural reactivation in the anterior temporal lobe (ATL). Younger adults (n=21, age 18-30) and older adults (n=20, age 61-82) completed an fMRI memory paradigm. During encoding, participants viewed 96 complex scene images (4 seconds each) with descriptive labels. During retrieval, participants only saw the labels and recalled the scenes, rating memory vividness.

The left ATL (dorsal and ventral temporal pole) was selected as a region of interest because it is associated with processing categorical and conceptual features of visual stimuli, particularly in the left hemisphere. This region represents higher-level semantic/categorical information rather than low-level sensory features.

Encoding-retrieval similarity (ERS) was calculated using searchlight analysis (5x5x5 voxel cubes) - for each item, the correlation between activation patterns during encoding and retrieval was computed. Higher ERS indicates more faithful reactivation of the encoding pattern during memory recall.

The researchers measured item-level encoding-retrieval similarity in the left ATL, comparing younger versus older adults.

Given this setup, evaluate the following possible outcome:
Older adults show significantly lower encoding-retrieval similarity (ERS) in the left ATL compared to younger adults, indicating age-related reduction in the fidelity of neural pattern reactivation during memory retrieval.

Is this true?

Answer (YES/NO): NO